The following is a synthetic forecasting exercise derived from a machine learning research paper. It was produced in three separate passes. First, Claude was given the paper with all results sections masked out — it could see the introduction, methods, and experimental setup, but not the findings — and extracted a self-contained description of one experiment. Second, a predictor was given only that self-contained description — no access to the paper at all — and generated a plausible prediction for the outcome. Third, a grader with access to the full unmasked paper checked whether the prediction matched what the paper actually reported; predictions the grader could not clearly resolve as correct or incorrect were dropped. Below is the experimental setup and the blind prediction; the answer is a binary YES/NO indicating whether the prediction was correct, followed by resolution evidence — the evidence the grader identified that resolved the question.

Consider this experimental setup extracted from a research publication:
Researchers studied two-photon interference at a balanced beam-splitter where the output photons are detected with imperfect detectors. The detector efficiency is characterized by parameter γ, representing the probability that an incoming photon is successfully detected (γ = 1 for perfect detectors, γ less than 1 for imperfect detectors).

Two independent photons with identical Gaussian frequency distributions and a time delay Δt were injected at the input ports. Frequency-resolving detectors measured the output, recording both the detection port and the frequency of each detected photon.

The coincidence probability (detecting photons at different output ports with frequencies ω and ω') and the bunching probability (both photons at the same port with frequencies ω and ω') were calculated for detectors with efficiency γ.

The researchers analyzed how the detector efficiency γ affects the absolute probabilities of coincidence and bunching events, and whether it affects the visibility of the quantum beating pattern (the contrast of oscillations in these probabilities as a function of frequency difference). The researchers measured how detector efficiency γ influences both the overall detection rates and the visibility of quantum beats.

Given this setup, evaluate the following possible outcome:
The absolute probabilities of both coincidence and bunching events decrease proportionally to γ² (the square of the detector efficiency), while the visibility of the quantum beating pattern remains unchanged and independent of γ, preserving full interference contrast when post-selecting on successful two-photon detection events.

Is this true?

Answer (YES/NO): YES